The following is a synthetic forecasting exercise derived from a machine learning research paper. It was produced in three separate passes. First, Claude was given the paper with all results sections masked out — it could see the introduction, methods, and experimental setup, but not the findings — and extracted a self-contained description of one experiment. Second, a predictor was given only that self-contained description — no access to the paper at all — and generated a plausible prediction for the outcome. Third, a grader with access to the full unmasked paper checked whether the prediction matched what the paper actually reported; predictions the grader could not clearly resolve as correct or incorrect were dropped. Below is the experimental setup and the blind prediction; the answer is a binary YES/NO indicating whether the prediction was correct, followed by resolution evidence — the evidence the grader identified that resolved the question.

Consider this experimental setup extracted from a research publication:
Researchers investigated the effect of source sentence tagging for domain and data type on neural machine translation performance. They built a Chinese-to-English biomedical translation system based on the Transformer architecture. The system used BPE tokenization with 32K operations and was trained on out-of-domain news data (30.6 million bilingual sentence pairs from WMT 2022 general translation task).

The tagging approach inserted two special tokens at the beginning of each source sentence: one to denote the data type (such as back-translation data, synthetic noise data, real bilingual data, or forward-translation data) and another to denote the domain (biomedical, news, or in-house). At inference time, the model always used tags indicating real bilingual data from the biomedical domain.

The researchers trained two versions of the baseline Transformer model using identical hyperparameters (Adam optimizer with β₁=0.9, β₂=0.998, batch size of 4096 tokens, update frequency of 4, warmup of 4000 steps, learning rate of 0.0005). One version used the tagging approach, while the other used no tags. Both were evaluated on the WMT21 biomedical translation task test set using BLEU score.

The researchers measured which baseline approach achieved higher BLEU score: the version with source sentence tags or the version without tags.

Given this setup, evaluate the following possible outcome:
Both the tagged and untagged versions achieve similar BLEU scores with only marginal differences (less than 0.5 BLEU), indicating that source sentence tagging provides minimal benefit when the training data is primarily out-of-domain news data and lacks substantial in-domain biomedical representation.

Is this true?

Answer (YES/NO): YES